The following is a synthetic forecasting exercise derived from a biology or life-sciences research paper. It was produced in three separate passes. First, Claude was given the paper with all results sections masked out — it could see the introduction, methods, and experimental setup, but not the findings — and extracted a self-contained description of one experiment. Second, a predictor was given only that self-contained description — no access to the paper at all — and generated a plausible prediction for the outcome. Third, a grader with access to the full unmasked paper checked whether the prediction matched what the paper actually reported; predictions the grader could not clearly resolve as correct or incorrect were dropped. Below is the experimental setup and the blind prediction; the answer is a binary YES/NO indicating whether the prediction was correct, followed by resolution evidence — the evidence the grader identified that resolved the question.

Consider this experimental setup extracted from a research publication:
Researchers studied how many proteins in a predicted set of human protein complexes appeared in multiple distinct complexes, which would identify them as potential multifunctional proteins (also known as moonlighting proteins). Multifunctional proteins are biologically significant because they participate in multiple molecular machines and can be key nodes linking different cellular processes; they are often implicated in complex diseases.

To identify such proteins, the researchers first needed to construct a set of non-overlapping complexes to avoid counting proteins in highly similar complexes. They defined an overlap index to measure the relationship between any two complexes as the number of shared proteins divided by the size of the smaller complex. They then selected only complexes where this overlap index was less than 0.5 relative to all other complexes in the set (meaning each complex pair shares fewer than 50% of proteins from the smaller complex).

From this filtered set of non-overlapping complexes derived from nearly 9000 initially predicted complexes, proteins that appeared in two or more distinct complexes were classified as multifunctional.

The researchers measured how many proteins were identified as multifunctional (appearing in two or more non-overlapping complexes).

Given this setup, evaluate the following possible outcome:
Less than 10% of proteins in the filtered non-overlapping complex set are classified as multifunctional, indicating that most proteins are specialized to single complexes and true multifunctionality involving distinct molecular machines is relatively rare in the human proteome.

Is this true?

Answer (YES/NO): YES